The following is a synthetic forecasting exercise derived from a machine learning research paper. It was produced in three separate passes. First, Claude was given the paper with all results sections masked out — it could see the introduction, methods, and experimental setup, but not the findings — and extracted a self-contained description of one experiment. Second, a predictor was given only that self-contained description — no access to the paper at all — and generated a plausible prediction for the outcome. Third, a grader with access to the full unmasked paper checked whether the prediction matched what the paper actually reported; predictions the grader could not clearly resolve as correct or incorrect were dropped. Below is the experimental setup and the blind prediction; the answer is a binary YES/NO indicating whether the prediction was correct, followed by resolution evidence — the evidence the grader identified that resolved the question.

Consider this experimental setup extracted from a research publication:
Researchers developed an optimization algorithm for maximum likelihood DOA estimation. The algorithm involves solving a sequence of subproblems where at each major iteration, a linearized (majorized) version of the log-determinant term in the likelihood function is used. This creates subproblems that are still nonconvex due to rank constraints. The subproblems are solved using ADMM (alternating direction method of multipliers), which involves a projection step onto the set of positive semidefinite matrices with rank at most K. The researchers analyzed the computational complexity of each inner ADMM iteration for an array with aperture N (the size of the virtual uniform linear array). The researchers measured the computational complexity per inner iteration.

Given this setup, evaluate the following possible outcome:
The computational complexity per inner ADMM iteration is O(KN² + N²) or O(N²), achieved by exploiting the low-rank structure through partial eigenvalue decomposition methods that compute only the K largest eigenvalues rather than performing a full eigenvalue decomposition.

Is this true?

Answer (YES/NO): NO